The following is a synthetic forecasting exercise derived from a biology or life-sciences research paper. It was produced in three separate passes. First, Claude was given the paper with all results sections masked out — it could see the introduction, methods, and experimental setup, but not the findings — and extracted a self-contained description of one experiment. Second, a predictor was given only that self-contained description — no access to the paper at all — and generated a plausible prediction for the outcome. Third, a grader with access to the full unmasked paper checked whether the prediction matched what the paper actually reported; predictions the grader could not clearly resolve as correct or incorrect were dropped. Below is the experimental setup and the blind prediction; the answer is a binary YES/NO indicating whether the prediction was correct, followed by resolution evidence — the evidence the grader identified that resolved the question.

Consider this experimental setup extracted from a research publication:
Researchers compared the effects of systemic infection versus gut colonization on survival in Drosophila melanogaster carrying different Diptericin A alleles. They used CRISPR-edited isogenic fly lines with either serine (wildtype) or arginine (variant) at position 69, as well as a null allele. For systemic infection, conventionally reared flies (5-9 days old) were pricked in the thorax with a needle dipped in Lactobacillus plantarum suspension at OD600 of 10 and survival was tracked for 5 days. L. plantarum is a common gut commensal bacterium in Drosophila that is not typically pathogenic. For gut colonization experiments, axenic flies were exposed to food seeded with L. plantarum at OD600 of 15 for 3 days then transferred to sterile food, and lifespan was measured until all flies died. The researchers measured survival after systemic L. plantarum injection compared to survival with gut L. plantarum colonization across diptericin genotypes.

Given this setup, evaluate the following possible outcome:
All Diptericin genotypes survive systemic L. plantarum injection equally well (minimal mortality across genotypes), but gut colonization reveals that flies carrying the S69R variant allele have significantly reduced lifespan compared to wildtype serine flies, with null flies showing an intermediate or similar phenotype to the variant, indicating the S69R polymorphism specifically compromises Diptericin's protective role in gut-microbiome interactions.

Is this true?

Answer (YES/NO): NO